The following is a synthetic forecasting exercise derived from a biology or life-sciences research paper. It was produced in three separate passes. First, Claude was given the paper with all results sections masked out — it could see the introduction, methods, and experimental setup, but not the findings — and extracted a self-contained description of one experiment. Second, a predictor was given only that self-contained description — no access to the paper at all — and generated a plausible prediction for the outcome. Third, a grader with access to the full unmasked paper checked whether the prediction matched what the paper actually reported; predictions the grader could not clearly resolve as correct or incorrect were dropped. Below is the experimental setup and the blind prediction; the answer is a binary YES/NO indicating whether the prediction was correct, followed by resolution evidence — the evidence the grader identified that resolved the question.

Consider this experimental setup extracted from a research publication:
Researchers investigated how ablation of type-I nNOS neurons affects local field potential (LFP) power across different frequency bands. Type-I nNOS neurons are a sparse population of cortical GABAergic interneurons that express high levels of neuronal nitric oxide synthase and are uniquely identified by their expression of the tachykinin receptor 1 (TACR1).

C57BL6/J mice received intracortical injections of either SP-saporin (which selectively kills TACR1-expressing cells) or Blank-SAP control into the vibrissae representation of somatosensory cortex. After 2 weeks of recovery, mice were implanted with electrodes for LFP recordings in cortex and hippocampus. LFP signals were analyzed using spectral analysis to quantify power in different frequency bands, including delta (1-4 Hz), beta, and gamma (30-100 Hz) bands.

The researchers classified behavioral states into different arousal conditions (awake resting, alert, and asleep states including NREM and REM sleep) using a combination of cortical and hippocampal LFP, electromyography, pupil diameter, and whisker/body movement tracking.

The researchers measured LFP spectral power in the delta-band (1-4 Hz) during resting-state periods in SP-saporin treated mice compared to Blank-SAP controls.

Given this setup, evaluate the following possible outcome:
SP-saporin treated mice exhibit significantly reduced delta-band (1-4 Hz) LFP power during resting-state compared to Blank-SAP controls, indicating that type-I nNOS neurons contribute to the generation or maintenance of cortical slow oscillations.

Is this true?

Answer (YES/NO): YES